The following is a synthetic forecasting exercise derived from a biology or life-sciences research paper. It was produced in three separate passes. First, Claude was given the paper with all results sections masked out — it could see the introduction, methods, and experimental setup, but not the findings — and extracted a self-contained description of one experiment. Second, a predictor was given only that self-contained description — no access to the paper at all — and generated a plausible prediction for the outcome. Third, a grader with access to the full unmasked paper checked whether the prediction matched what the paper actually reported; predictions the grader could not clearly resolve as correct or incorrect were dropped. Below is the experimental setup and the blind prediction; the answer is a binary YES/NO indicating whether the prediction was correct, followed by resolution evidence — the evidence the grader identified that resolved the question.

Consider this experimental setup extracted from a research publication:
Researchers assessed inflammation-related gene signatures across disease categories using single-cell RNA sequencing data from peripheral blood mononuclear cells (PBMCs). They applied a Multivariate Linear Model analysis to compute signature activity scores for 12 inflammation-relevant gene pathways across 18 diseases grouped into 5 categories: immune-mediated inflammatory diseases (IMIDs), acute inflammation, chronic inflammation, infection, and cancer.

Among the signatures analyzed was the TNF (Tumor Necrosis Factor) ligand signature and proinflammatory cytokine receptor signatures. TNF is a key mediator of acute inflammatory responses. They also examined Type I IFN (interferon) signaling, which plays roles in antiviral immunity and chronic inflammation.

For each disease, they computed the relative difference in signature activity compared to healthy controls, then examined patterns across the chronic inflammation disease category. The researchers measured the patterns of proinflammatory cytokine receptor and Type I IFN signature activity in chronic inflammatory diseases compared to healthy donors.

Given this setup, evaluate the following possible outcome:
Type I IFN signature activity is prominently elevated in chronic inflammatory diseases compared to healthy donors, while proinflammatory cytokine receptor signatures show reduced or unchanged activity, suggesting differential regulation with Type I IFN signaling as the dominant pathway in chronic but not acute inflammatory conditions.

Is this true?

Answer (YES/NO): NO